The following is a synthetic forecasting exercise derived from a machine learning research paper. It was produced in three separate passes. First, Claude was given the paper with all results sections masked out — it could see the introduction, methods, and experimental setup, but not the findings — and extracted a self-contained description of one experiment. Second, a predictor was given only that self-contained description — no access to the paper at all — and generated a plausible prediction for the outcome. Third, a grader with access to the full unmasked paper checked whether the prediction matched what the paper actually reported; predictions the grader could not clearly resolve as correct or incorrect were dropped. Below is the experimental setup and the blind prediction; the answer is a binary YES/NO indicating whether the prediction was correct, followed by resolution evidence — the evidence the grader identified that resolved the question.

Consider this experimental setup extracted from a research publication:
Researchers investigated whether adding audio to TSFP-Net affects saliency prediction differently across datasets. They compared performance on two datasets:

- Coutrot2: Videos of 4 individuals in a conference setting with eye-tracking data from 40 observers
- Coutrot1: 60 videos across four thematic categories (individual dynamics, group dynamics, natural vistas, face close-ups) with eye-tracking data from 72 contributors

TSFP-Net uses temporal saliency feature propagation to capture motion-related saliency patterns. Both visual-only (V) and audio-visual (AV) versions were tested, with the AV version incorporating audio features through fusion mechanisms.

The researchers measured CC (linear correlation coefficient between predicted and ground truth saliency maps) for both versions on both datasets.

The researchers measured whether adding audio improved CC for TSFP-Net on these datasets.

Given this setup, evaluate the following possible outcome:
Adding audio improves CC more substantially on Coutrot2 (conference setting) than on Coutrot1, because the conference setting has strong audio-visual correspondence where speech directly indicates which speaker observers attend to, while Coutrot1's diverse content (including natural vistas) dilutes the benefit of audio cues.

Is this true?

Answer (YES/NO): NO